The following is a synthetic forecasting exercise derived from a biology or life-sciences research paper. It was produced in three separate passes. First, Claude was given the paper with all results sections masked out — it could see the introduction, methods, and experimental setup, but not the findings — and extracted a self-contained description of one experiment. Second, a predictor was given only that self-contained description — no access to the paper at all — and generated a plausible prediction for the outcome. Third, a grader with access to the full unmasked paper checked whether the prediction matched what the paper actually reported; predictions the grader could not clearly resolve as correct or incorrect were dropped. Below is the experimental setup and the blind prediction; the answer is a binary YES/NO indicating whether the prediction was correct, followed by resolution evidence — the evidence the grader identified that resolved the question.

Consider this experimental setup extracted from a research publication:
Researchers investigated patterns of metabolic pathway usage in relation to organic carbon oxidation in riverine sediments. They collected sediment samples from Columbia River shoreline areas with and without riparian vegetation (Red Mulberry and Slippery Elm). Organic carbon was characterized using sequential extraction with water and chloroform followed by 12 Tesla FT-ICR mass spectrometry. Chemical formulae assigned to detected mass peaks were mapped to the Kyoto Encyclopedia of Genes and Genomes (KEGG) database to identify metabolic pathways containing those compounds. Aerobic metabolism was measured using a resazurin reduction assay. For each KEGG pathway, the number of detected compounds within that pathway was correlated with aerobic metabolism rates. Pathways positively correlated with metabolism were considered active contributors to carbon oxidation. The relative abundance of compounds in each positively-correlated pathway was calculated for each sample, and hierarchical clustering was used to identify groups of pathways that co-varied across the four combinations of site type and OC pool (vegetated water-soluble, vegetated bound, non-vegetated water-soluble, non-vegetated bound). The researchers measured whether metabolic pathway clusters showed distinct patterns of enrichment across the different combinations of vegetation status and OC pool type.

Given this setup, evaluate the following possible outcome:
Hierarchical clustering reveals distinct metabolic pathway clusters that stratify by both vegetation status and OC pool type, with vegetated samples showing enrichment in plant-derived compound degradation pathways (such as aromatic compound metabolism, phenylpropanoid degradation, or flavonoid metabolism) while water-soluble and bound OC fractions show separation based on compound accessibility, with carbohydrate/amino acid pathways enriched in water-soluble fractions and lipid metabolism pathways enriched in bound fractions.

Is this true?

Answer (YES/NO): NO